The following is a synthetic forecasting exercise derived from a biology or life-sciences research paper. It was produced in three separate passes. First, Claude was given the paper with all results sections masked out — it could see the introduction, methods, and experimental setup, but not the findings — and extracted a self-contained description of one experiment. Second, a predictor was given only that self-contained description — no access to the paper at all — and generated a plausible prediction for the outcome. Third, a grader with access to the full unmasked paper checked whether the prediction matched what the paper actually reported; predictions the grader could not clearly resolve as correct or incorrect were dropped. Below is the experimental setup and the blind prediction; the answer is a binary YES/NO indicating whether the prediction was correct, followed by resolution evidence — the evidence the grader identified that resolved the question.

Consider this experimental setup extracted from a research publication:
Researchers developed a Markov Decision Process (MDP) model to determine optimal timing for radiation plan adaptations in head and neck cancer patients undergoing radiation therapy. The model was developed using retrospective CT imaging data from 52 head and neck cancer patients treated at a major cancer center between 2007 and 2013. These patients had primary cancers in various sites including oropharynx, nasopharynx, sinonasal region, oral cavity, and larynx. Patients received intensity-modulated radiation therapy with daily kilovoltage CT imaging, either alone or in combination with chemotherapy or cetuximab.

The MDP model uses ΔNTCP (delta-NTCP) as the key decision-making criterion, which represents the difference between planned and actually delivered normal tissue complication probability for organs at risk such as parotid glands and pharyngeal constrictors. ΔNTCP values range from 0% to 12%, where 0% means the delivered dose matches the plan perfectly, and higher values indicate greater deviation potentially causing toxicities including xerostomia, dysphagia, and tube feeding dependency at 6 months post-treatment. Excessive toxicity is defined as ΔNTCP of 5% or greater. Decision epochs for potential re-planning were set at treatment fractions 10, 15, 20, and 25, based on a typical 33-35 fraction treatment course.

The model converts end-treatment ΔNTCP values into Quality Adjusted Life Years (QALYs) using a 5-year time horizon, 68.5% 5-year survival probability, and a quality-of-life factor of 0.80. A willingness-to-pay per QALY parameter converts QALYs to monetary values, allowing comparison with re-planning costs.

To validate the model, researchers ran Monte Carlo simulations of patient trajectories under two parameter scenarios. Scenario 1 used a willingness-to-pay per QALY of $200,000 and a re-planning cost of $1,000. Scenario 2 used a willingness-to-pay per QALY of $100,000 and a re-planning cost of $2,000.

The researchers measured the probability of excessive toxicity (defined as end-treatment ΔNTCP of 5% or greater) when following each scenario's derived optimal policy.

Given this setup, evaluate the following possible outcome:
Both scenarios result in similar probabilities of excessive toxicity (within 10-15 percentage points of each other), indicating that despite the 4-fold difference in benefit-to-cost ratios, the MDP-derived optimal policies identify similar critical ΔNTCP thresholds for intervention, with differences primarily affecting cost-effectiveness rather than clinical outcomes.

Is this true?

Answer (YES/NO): YES